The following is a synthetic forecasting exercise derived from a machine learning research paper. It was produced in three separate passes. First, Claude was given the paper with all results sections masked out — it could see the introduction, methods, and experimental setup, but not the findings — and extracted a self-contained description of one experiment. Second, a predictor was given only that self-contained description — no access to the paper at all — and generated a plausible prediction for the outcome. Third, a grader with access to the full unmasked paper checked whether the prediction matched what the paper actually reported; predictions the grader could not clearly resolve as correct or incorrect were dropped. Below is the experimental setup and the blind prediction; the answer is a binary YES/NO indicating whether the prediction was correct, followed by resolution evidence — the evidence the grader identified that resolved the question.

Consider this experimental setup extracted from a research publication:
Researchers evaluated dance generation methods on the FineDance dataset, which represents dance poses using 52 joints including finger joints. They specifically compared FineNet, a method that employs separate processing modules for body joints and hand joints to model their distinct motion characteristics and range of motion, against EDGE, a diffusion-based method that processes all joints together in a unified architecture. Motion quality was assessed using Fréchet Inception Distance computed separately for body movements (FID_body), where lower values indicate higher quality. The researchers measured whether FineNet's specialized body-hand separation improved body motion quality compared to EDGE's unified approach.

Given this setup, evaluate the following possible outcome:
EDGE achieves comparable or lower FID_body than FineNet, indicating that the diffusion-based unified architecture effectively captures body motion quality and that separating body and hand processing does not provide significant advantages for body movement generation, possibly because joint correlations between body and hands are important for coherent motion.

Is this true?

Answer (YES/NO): NO